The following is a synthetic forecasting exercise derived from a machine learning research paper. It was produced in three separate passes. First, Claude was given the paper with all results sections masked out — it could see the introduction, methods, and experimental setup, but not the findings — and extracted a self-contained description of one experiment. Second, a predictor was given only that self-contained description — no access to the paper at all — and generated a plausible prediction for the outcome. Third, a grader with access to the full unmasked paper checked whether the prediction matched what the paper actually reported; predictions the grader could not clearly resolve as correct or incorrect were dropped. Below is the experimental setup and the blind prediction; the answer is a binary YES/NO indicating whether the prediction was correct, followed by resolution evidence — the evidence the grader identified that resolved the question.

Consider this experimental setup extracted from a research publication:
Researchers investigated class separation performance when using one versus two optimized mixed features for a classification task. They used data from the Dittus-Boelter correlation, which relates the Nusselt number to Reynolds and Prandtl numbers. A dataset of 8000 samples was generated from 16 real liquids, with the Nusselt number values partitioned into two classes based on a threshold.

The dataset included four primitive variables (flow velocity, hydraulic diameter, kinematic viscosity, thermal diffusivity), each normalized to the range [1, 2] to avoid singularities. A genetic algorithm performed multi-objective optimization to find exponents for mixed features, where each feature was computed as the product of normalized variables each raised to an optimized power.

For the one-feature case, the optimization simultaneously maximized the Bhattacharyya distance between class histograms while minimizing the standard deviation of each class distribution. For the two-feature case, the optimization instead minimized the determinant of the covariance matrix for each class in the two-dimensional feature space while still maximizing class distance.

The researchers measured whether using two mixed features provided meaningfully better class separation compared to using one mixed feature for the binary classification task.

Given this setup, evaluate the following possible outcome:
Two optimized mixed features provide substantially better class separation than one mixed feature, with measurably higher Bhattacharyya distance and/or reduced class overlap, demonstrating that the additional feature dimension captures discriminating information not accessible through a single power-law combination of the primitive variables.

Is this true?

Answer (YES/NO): NO